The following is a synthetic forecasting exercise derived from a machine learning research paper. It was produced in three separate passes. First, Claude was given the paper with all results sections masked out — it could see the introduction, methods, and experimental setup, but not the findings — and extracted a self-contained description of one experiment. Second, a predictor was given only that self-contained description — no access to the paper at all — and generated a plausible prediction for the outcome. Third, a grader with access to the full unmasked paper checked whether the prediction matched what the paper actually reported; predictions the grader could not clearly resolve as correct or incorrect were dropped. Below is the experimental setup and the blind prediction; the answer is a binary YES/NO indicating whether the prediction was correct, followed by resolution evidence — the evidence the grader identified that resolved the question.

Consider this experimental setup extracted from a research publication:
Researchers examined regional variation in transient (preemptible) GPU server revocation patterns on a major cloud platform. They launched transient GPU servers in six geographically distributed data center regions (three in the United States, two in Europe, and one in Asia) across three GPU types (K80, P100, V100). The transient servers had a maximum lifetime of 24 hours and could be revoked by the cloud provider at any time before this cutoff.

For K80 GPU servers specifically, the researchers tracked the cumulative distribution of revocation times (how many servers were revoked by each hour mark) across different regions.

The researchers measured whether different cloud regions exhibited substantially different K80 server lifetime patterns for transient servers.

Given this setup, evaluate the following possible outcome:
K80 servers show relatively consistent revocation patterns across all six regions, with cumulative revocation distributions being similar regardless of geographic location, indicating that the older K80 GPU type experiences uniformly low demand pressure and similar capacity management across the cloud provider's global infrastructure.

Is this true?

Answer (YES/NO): NO